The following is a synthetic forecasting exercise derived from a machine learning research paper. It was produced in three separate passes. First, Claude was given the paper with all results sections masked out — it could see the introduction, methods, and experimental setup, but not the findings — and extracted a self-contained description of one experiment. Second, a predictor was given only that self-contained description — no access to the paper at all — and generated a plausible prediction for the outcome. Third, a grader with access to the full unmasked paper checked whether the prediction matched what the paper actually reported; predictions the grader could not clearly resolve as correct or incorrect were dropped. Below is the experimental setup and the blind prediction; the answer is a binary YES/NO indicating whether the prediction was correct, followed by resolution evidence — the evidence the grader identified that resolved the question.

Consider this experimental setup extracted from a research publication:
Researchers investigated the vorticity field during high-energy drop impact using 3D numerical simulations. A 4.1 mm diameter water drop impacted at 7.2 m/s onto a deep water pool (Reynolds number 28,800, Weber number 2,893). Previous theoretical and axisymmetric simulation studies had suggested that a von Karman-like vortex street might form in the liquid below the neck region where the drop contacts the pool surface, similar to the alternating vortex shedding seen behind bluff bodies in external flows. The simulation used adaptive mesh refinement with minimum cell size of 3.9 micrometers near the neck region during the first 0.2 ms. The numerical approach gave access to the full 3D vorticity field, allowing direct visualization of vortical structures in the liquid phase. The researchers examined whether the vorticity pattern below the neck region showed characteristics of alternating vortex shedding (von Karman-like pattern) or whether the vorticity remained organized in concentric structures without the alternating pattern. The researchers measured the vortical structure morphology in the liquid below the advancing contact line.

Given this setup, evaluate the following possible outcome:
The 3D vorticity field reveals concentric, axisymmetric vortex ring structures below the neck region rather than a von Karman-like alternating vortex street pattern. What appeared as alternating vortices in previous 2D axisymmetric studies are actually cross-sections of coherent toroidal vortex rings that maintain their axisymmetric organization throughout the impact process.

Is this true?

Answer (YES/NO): NO